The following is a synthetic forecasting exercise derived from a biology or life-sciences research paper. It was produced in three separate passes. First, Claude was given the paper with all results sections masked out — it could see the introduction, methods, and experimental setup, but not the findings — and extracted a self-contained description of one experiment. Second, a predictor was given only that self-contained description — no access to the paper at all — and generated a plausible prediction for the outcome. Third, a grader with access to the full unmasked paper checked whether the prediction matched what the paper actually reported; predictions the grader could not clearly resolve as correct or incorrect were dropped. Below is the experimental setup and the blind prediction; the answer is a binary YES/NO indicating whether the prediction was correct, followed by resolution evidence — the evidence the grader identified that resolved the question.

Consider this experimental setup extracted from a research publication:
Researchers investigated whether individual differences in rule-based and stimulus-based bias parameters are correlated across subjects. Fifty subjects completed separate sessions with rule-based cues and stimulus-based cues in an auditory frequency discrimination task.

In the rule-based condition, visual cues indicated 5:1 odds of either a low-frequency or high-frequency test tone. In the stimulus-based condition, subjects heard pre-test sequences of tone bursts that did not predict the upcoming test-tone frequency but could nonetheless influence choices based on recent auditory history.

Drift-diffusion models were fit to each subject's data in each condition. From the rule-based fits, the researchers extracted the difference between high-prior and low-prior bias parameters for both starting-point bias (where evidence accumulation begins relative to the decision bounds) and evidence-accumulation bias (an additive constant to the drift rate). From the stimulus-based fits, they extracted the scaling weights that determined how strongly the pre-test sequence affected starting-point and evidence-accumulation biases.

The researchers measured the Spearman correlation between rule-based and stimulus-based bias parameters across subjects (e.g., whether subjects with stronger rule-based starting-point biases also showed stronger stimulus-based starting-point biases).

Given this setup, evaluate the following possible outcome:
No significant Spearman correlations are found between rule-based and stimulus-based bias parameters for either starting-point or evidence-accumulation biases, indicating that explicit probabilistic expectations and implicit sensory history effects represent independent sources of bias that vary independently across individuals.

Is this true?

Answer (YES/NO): YES